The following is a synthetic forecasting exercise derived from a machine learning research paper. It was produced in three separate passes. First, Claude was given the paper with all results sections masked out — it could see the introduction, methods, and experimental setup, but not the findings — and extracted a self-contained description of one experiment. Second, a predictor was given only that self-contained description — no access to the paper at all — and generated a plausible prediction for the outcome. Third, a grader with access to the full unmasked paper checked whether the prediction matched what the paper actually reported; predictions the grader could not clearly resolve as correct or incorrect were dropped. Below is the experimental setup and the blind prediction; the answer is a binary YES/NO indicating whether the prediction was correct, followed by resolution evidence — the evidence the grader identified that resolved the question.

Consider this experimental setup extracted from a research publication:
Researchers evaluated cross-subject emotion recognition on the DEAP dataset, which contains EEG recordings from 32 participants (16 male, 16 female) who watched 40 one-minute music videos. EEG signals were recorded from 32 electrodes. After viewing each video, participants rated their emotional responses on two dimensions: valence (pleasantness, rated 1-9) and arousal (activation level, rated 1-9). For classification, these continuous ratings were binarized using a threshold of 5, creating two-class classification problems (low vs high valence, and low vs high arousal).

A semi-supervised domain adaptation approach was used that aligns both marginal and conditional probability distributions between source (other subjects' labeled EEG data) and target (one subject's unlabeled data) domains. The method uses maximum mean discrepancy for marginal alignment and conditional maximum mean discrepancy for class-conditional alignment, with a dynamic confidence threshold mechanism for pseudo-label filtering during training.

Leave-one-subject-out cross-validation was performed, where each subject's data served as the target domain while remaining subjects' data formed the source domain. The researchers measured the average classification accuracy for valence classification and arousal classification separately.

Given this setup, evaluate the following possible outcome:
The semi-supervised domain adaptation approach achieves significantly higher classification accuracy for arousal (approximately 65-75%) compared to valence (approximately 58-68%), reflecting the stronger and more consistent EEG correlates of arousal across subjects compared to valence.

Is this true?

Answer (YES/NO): NO